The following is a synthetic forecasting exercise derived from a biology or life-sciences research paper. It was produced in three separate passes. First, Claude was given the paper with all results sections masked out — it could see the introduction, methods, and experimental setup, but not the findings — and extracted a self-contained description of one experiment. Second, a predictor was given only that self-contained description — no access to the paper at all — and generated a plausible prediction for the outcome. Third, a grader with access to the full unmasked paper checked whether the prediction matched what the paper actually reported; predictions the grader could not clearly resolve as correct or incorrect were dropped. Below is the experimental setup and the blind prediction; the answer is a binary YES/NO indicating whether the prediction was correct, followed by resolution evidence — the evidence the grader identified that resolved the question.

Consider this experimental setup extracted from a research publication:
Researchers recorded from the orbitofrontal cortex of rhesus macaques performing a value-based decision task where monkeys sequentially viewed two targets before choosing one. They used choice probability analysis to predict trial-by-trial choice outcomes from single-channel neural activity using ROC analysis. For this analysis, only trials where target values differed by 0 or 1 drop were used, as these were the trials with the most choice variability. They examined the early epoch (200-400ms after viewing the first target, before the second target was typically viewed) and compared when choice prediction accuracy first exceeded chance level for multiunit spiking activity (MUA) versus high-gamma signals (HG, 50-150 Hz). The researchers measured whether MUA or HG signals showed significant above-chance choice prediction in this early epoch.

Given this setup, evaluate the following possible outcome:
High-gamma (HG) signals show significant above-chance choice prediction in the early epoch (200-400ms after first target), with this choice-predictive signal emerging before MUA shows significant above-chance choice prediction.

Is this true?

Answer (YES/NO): YES